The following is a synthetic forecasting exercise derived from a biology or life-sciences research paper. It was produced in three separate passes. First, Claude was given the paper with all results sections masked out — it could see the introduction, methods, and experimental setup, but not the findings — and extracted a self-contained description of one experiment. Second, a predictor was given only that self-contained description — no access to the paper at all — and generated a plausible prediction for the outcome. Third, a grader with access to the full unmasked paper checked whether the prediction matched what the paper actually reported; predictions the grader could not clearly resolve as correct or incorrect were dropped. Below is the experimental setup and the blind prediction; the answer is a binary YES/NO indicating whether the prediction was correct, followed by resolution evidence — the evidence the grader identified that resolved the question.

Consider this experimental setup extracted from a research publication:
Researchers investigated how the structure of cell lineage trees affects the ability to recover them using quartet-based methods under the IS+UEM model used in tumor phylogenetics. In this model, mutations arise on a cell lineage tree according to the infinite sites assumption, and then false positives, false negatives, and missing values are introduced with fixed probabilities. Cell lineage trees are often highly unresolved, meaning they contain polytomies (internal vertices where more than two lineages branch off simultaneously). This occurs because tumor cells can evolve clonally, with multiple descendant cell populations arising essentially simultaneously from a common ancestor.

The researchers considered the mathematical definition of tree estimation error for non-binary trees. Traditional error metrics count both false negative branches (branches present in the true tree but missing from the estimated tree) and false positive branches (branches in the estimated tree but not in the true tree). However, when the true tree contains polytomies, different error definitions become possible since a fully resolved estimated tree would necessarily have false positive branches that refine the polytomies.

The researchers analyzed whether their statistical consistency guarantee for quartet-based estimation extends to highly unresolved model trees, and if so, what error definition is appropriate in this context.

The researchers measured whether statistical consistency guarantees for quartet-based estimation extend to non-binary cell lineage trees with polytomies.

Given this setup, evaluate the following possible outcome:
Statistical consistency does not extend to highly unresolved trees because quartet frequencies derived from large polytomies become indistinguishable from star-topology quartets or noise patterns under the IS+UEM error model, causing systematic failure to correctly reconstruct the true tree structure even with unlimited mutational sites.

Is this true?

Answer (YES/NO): NO